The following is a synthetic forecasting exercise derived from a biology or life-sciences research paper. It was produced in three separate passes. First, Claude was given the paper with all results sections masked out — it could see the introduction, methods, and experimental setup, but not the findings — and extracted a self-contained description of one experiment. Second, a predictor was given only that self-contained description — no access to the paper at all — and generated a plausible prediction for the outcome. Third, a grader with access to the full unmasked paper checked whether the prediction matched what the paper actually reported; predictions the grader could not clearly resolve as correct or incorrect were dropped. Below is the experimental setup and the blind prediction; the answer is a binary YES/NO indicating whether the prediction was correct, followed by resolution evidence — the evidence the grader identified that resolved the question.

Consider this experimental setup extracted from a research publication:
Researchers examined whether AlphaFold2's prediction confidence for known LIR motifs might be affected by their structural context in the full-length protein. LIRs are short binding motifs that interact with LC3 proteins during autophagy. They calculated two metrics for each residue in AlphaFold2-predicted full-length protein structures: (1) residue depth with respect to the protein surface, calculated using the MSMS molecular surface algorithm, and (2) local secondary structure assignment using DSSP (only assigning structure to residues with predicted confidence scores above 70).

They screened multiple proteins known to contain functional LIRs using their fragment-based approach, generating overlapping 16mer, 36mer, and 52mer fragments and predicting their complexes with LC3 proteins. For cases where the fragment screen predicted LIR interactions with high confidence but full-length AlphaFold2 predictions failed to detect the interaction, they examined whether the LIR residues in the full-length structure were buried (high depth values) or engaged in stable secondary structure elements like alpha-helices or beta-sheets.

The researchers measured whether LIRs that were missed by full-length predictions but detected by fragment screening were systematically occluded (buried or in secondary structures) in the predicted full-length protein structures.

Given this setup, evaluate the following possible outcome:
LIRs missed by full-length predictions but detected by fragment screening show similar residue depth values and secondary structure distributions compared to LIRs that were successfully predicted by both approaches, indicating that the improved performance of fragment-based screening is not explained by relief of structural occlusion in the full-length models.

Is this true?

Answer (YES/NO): NO